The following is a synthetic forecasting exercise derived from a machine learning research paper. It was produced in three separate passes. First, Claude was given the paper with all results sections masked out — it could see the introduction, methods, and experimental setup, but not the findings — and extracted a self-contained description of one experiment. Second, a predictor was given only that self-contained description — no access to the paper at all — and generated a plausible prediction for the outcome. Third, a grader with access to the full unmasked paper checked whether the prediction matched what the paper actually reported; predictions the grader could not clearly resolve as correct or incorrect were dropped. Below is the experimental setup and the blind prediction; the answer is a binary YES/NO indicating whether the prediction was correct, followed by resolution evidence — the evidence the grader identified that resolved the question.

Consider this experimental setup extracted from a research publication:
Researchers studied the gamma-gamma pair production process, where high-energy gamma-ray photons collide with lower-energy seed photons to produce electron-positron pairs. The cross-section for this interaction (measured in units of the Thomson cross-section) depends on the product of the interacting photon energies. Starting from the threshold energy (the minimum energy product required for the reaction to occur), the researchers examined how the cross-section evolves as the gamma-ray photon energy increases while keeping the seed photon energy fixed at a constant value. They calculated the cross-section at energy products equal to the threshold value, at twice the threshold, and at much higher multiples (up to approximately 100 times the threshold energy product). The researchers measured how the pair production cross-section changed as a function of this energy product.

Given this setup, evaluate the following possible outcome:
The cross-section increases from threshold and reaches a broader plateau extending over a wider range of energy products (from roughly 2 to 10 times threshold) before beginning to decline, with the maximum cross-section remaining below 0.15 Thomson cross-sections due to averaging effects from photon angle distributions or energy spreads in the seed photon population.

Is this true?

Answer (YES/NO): NO